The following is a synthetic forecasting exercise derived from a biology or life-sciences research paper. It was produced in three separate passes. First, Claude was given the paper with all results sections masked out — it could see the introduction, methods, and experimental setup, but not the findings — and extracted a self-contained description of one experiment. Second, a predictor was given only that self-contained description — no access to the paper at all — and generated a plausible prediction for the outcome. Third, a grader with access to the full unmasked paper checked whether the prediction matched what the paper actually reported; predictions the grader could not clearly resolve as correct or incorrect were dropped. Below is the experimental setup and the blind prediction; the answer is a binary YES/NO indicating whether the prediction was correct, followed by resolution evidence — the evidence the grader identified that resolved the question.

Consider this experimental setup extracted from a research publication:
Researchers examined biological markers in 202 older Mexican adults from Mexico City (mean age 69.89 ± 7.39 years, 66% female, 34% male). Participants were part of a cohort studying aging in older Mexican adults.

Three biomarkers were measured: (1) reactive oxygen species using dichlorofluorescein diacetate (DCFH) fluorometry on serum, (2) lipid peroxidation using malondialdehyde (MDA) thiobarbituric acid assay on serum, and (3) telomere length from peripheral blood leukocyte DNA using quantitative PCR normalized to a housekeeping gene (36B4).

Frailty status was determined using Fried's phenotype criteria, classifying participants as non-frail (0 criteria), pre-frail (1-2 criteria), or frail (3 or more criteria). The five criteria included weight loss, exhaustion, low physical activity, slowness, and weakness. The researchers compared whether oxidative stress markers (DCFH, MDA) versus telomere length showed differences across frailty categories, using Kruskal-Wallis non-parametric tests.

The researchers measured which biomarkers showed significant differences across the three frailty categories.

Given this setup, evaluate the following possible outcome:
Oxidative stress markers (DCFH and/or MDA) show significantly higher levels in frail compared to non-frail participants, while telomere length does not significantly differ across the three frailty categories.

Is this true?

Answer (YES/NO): NO